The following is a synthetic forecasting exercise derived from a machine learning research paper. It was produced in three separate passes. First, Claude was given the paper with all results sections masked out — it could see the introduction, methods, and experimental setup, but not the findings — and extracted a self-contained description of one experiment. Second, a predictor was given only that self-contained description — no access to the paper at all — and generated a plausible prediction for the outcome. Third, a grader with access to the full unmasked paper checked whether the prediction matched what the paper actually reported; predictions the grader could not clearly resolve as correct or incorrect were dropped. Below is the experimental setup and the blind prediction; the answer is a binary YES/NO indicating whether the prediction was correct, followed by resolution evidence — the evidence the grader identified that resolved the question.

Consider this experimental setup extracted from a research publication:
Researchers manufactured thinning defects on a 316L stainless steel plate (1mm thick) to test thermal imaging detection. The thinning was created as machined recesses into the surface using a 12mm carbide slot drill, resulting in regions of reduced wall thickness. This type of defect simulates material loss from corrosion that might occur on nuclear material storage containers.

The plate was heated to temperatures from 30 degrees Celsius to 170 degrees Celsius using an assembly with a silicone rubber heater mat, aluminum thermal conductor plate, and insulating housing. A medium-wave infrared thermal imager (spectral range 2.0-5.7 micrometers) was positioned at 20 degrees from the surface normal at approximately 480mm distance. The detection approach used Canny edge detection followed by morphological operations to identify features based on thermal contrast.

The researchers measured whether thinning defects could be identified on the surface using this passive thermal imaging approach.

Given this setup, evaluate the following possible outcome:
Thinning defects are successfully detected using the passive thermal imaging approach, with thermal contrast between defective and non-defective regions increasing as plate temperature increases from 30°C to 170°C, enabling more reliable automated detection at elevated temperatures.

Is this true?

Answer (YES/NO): NO